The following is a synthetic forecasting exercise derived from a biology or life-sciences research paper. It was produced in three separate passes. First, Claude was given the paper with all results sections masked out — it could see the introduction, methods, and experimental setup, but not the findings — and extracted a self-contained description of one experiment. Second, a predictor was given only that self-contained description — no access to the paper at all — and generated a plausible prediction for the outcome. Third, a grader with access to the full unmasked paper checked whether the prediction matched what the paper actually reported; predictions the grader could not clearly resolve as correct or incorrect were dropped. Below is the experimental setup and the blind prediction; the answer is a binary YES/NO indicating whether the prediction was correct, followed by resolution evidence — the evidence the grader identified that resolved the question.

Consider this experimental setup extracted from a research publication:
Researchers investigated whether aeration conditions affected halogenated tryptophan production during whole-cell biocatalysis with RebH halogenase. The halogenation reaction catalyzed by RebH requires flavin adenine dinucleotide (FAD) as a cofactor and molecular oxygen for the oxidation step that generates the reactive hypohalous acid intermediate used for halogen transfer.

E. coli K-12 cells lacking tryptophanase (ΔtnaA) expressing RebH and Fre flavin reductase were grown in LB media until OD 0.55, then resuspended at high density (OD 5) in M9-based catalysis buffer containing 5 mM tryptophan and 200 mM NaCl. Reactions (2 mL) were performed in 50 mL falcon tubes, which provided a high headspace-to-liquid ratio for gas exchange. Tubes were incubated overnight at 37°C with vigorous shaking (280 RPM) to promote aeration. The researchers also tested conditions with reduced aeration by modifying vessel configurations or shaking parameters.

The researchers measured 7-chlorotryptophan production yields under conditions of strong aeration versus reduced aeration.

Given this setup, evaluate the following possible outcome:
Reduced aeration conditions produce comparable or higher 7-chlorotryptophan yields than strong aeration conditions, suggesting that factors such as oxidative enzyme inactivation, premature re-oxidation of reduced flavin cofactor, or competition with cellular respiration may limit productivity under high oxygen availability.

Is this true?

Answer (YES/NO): NO